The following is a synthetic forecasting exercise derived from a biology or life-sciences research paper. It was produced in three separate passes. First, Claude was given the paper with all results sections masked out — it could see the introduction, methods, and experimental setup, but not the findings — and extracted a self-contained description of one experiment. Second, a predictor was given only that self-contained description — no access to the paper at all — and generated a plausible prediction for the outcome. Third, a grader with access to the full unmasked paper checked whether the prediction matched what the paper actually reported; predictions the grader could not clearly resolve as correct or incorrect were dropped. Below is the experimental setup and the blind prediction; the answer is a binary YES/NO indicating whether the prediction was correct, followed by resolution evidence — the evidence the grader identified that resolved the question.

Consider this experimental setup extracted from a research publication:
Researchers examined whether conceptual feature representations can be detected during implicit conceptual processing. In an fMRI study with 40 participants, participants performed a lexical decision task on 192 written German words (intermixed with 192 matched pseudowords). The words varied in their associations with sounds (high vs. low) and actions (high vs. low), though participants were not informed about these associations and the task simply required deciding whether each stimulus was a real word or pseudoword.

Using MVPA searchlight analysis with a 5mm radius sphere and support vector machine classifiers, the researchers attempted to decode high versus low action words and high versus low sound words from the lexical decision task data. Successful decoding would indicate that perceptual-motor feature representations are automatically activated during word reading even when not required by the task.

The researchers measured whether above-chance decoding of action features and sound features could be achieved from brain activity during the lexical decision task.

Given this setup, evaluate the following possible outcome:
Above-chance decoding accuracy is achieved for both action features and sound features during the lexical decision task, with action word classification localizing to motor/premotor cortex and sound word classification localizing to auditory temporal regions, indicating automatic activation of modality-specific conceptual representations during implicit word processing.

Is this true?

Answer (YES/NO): NO